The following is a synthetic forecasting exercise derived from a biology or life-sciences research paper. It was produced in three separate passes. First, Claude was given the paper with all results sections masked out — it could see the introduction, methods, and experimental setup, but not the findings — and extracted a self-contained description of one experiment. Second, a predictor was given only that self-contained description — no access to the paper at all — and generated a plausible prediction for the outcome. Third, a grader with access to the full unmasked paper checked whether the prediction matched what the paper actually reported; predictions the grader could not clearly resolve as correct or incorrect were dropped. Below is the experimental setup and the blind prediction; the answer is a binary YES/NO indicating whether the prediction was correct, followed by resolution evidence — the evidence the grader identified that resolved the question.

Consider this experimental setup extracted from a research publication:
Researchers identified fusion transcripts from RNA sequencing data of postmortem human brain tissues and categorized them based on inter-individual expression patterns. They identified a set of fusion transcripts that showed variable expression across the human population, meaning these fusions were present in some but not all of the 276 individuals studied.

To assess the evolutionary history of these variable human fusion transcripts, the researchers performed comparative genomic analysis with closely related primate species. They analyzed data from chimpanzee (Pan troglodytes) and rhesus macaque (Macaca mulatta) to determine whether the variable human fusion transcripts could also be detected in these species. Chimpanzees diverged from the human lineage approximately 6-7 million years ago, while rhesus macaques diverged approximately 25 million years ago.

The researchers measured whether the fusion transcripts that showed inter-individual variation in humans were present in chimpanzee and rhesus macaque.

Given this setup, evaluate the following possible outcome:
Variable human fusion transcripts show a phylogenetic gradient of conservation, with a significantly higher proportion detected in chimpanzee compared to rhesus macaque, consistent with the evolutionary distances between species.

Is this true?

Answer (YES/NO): NO